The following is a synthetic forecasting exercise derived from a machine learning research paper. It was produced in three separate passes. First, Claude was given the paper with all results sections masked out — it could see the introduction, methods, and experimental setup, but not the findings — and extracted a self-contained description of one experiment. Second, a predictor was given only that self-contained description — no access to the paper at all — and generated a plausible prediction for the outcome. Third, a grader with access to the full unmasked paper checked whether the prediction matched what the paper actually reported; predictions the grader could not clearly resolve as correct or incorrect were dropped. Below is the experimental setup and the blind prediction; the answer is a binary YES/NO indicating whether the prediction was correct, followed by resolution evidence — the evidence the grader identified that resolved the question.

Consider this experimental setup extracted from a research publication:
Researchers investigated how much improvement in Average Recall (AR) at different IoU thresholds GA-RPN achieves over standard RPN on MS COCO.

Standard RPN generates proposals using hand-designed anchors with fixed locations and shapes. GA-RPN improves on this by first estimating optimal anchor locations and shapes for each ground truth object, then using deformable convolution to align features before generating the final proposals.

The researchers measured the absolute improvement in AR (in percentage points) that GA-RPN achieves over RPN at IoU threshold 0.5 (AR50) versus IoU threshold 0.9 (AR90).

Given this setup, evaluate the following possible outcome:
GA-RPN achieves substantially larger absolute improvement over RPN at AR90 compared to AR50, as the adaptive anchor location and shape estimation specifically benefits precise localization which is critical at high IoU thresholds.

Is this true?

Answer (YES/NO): YES